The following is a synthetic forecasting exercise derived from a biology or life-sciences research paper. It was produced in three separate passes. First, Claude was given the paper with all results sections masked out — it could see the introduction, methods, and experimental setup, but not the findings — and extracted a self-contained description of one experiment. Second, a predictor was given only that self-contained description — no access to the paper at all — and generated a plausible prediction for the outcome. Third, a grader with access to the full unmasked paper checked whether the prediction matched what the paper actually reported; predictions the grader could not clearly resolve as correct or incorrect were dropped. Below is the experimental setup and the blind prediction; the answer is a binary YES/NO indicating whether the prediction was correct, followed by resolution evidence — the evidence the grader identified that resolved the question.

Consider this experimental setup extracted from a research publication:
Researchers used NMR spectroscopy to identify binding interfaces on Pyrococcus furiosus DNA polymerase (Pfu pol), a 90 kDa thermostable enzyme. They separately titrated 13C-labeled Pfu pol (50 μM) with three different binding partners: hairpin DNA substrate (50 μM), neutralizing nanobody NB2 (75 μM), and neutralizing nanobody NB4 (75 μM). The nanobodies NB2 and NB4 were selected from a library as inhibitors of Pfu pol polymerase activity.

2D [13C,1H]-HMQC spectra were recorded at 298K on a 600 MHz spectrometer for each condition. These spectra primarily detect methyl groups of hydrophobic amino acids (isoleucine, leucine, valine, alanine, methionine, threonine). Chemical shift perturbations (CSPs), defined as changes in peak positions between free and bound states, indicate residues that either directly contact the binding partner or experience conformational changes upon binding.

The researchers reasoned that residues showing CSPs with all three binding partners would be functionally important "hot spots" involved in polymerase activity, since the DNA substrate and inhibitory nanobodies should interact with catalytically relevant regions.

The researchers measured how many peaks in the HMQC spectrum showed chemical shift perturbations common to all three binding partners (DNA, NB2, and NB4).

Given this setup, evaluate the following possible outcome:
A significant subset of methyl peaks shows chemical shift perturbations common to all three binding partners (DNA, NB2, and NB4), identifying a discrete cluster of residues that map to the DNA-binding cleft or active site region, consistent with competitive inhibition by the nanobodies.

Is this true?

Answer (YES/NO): NO